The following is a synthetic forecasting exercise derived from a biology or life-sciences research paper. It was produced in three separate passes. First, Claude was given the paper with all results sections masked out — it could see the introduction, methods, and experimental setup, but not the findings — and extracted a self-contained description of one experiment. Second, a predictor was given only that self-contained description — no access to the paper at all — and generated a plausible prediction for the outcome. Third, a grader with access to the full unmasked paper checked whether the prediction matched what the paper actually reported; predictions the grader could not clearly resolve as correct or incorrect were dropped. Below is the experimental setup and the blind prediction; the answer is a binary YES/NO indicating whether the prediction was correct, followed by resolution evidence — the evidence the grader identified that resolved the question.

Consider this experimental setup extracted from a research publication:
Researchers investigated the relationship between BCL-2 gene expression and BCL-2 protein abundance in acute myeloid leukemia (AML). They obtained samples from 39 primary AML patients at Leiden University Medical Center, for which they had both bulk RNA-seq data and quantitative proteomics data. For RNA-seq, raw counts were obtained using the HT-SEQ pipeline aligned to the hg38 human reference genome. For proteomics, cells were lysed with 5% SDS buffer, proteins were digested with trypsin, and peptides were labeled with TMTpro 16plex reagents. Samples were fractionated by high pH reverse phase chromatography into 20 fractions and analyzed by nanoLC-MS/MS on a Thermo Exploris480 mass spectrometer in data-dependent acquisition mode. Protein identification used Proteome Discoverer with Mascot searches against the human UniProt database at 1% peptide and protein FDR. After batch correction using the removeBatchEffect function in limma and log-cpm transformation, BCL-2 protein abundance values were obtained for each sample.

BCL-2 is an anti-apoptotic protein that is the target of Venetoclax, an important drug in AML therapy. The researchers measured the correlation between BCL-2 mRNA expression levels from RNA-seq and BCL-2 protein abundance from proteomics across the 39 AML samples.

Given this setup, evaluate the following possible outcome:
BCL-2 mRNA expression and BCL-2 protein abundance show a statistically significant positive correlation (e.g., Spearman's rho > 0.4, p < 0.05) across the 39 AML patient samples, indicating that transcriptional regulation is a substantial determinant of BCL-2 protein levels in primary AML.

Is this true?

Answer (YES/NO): YES